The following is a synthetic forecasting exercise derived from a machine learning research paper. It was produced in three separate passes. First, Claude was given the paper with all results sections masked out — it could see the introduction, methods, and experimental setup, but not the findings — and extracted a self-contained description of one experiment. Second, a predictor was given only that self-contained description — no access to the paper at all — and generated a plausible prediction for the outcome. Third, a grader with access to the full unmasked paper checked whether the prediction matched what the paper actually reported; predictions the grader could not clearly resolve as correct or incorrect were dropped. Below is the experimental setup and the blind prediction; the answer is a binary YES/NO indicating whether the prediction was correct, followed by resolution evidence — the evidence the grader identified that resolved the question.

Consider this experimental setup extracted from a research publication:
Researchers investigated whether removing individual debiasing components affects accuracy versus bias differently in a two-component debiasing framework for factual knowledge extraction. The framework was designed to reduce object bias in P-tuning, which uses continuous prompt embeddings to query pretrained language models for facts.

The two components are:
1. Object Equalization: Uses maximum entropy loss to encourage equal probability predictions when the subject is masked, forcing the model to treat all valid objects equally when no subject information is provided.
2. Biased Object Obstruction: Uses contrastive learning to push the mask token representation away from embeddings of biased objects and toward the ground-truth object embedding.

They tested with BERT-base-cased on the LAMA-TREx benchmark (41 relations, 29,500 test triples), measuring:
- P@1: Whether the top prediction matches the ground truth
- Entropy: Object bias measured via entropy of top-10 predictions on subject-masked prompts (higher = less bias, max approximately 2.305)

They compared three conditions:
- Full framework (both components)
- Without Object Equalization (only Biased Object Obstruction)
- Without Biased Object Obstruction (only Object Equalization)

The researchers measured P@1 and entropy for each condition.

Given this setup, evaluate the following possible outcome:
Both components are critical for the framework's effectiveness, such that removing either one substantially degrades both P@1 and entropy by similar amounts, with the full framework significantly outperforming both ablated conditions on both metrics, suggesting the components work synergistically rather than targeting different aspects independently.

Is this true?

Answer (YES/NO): NO